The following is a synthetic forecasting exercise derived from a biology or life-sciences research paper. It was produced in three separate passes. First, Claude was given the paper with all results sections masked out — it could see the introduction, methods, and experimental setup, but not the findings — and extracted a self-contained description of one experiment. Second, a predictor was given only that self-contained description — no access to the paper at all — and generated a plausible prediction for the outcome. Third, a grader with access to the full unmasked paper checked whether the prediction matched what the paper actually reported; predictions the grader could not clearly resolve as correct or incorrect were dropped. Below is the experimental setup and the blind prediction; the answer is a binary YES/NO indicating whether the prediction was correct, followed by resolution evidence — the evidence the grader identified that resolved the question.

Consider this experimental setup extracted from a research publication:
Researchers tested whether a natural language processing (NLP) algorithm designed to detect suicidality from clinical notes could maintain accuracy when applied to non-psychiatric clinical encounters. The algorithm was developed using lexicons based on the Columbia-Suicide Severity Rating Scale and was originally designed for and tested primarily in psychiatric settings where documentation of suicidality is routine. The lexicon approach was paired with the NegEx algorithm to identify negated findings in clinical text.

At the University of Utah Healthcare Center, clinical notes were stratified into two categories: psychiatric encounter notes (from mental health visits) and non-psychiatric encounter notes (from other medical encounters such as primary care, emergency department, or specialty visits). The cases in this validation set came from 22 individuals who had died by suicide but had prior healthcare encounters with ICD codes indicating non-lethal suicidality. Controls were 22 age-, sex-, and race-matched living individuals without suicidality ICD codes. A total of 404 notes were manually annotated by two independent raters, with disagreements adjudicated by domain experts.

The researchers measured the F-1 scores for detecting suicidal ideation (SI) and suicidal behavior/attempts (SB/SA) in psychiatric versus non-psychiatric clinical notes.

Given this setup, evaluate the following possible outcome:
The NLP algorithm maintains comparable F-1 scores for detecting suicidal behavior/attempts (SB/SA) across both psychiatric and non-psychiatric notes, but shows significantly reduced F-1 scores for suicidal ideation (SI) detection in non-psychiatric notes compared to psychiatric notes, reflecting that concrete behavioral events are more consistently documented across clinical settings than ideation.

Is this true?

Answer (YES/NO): NO